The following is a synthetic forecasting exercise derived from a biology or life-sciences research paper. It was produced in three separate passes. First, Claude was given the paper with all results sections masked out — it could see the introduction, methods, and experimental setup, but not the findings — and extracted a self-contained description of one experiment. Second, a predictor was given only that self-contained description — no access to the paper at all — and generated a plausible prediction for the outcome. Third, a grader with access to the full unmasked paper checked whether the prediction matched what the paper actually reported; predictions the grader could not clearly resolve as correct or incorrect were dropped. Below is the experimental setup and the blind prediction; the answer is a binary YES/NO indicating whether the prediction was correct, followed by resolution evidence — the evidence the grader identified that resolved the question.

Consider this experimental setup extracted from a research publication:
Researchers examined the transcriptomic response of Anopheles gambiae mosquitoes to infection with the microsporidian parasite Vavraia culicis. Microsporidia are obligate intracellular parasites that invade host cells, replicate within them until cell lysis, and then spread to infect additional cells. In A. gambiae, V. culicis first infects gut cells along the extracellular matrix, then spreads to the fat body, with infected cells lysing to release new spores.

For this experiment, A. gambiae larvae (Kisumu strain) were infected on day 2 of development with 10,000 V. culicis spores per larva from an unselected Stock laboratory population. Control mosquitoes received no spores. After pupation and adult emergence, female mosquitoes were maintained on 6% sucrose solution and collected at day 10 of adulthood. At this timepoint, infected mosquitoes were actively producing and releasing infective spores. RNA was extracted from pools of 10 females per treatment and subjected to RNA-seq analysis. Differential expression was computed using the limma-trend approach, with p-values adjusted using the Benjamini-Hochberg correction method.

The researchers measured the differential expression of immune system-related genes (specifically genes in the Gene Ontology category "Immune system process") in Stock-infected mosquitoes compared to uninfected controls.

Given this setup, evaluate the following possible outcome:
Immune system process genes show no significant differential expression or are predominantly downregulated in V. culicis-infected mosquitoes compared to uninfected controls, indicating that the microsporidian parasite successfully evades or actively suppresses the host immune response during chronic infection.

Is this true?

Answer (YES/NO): NO